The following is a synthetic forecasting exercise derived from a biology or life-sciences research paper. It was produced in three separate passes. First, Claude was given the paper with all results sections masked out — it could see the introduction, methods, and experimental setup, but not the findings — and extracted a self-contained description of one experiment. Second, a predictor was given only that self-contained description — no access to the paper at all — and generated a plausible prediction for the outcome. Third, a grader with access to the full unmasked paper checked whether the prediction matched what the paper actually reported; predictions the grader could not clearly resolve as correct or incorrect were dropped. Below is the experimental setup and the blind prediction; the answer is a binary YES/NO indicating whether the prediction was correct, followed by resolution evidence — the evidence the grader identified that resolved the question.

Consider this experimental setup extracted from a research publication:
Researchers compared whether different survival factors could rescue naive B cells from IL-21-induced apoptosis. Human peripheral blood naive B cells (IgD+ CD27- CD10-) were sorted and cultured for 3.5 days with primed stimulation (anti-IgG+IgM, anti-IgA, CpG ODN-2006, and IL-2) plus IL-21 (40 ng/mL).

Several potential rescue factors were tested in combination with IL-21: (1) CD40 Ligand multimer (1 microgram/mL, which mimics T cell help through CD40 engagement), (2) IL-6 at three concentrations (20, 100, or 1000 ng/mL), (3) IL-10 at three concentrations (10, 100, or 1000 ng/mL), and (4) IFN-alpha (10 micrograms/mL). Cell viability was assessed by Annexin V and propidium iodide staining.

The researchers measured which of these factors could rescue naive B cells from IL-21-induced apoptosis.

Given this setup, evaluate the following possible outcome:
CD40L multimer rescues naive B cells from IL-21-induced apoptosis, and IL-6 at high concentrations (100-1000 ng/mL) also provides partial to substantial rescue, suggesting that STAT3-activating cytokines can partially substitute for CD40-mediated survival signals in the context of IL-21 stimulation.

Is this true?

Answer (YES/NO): NO